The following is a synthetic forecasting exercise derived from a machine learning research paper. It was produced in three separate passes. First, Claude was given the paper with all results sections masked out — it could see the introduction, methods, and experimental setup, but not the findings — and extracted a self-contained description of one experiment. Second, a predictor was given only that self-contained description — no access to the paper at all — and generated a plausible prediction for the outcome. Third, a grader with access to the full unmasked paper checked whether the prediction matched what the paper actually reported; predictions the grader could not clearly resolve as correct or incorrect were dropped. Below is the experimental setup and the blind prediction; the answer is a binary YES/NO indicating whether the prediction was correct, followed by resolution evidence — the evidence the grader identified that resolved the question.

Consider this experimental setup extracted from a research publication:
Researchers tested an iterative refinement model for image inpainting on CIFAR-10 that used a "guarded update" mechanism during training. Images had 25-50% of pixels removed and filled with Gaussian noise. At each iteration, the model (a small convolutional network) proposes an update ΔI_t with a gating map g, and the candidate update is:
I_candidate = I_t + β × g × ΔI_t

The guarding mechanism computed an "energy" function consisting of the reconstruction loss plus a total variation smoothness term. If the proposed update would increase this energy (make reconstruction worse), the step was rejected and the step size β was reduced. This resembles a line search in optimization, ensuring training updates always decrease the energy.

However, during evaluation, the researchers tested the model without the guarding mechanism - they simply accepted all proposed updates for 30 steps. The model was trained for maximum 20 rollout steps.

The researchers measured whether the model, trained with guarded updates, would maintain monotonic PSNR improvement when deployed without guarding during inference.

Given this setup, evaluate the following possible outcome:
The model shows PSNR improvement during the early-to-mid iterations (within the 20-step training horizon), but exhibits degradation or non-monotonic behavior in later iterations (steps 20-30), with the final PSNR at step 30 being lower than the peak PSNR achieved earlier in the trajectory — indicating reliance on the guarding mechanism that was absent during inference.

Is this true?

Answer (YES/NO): NO